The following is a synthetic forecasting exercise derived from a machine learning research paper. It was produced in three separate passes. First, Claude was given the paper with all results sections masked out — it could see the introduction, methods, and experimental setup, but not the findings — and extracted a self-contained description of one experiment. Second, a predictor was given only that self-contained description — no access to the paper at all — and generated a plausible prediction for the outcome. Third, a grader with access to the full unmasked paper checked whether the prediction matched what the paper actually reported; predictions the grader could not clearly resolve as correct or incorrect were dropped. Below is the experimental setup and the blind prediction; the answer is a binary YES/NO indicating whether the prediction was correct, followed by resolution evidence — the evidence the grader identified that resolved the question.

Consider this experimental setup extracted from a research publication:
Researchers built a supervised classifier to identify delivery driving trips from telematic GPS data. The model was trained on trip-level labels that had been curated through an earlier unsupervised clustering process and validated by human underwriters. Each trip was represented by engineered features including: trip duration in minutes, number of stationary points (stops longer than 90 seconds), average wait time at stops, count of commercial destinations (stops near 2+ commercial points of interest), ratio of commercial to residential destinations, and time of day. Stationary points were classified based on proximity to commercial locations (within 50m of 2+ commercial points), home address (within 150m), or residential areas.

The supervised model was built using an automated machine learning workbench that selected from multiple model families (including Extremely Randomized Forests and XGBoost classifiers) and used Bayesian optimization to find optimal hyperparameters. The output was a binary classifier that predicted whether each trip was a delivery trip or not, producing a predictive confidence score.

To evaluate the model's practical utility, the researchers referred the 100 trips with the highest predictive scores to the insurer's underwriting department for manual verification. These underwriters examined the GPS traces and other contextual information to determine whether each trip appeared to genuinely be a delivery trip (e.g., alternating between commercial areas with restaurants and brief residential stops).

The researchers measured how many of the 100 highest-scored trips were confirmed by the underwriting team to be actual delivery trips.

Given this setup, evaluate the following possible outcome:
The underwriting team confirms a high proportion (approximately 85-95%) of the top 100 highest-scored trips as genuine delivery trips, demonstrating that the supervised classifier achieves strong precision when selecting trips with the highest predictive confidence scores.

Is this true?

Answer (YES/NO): YES